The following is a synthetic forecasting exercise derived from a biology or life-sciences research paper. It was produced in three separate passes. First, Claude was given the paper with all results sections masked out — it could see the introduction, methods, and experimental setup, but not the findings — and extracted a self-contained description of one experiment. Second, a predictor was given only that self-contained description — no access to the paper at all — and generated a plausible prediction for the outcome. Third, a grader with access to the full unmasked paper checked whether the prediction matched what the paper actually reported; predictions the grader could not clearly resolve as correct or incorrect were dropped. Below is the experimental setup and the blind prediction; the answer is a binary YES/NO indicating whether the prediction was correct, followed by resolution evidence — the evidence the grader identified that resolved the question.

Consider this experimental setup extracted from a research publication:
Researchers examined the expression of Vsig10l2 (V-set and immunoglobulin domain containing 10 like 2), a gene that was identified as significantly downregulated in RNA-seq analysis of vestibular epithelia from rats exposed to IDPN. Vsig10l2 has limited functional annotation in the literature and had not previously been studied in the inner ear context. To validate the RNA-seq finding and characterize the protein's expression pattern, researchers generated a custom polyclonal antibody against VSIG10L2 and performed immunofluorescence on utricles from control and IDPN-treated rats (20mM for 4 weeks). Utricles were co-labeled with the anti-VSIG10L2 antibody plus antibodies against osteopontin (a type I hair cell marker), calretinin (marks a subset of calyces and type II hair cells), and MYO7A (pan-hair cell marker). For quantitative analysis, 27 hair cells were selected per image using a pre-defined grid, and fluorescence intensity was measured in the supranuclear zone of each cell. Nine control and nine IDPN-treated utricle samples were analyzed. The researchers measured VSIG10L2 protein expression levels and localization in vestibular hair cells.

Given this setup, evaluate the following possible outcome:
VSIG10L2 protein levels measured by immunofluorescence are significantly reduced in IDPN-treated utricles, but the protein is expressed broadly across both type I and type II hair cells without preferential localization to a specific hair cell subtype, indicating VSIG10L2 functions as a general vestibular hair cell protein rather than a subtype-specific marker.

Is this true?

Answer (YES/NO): NO